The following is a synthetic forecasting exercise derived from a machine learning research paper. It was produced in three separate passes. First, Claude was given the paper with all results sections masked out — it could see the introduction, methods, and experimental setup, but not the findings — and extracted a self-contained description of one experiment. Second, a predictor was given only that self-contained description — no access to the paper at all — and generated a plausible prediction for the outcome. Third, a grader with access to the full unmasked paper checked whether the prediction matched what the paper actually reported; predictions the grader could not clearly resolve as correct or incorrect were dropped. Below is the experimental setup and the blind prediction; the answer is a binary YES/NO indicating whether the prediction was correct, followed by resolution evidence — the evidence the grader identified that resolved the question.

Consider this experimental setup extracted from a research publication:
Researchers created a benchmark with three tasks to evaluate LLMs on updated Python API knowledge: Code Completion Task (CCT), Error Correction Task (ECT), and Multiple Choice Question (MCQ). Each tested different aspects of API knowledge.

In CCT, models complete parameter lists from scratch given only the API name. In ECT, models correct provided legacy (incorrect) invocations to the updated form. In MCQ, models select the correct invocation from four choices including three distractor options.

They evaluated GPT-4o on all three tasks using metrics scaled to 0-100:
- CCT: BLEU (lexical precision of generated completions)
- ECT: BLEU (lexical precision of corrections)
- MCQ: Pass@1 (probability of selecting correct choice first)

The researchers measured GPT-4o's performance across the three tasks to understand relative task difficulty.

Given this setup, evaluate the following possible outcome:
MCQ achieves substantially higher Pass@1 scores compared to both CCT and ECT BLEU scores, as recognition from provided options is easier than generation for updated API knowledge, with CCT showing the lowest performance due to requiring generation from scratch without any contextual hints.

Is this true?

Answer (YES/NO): NO